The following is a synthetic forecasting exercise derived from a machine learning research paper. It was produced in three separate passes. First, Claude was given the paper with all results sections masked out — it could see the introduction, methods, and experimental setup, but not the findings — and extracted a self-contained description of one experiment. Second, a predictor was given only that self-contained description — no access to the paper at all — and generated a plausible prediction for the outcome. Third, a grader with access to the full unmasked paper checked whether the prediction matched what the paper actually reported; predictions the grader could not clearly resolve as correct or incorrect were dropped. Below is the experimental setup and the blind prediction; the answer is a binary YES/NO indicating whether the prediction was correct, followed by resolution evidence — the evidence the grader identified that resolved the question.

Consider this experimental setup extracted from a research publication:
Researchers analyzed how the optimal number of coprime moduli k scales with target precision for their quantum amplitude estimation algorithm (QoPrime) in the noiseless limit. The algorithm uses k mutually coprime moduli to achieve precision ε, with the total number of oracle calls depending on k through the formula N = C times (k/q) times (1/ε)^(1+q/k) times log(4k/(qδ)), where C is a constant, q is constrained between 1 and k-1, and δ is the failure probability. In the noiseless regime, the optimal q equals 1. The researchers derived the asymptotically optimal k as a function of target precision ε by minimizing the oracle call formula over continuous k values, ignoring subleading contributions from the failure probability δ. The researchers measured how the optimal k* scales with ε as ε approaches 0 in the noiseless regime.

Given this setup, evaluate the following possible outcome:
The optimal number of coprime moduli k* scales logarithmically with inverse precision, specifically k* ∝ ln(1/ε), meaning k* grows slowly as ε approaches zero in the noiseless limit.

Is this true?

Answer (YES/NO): YES